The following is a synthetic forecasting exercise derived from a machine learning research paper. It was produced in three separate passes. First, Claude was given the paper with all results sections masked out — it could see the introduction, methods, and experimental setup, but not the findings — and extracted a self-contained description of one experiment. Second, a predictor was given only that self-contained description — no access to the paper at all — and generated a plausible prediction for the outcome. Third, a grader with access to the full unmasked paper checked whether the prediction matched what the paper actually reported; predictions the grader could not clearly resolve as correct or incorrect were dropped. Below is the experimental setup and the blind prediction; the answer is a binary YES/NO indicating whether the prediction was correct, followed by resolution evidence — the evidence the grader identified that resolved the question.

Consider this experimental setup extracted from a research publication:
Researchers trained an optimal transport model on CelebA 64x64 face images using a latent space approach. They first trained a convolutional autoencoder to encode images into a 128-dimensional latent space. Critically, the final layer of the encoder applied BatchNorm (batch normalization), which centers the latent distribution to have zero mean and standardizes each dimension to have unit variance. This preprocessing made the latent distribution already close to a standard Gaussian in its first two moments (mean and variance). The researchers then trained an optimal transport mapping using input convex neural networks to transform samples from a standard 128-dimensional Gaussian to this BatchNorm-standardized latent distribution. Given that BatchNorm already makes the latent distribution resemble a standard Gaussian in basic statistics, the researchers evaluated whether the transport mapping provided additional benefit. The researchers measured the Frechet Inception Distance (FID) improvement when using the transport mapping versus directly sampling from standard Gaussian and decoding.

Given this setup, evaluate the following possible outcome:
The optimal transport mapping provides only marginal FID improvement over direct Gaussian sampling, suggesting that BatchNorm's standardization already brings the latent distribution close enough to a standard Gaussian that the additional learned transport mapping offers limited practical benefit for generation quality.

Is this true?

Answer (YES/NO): NO